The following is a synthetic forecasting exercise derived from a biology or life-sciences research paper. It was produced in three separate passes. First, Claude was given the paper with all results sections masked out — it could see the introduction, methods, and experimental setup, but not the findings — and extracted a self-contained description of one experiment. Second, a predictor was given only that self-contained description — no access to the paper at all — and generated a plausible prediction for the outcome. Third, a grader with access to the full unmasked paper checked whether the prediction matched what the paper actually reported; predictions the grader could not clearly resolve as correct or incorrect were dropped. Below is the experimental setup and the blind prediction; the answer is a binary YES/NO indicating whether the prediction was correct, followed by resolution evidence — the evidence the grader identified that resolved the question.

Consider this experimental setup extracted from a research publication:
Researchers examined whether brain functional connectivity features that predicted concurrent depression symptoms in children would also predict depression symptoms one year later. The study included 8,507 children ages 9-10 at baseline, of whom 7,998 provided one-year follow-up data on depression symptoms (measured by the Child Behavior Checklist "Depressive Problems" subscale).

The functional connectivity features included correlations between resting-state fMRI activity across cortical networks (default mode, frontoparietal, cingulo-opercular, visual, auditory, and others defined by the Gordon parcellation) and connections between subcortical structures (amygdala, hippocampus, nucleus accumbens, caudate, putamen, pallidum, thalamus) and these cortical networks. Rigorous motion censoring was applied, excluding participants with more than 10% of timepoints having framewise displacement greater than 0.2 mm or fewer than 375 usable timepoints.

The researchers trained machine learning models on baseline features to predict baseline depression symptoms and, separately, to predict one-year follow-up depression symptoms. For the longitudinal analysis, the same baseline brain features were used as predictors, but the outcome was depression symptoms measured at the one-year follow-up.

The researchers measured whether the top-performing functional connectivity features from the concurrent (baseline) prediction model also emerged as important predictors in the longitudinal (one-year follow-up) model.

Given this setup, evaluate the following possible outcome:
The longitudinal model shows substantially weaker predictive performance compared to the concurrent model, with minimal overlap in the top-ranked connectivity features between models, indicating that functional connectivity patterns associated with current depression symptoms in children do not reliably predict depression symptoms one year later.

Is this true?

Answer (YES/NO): NO